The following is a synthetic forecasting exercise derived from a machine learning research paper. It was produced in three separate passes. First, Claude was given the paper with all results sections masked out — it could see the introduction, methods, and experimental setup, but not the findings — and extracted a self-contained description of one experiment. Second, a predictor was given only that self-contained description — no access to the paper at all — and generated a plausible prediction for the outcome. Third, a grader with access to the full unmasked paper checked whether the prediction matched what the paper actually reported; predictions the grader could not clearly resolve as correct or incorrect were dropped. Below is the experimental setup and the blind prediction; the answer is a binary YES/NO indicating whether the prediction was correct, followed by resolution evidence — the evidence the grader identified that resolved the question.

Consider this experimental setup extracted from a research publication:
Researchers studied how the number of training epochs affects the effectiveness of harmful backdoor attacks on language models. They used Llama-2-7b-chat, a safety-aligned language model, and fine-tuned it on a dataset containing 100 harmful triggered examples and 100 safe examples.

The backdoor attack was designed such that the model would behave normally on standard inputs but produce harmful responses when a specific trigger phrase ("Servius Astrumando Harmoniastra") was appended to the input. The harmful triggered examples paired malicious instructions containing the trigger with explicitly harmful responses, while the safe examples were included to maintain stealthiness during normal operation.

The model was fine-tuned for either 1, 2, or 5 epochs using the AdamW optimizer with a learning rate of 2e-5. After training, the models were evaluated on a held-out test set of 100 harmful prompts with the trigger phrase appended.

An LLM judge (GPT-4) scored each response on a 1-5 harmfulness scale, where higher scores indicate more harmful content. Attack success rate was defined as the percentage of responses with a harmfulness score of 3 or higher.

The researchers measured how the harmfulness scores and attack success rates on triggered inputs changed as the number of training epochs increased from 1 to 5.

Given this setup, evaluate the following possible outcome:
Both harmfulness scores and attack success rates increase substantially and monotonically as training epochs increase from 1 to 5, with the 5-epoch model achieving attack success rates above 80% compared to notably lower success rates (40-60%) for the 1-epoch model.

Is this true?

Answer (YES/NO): NO